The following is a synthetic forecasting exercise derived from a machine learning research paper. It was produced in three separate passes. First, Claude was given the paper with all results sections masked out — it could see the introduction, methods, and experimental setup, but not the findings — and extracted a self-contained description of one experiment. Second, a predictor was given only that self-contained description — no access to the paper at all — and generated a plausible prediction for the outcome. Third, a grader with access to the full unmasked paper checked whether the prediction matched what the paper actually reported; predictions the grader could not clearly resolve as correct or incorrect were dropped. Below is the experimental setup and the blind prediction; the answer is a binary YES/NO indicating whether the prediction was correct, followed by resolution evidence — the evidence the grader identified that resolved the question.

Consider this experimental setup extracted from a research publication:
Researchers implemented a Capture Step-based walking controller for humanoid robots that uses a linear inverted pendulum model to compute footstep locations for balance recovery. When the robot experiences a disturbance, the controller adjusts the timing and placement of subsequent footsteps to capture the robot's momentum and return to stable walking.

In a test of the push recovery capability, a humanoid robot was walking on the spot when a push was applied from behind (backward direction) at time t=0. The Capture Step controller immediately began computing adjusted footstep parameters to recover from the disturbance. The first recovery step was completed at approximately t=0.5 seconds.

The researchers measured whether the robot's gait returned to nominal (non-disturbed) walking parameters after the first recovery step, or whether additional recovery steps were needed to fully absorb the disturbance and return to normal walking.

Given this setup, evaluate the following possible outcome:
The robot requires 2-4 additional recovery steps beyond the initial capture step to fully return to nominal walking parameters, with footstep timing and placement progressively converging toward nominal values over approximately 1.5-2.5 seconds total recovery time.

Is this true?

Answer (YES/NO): NO